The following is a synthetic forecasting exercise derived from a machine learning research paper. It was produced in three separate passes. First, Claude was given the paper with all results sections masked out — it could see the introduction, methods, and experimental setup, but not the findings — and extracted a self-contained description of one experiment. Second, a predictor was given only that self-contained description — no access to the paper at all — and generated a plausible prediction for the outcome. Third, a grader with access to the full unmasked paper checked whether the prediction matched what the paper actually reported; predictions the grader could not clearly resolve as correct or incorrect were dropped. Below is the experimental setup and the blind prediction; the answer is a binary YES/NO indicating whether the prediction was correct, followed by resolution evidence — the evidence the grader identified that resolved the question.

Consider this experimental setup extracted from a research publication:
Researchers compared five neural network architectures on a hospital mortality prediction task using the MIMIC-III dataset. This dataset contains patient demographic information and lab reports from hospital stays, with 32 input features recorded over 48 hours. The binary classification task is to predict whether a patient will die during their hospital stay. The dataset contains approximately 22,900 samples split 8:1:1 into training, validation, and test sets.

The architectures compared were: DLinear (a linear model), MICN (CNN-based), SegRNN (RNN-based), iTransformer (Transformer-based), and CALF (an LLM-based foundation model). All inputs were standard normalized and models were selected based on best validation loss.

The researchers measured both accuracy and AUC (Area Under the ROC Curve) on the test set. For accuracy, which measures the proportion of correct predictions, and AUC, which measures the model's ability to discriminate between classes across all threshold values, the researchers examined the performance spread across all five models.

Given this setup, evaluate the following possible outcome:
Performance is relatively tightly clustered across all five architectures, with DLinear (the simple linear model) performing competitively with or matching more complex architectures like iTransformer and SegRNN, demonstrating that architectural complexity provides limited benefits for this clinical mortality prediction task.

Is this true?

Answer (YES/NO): NO